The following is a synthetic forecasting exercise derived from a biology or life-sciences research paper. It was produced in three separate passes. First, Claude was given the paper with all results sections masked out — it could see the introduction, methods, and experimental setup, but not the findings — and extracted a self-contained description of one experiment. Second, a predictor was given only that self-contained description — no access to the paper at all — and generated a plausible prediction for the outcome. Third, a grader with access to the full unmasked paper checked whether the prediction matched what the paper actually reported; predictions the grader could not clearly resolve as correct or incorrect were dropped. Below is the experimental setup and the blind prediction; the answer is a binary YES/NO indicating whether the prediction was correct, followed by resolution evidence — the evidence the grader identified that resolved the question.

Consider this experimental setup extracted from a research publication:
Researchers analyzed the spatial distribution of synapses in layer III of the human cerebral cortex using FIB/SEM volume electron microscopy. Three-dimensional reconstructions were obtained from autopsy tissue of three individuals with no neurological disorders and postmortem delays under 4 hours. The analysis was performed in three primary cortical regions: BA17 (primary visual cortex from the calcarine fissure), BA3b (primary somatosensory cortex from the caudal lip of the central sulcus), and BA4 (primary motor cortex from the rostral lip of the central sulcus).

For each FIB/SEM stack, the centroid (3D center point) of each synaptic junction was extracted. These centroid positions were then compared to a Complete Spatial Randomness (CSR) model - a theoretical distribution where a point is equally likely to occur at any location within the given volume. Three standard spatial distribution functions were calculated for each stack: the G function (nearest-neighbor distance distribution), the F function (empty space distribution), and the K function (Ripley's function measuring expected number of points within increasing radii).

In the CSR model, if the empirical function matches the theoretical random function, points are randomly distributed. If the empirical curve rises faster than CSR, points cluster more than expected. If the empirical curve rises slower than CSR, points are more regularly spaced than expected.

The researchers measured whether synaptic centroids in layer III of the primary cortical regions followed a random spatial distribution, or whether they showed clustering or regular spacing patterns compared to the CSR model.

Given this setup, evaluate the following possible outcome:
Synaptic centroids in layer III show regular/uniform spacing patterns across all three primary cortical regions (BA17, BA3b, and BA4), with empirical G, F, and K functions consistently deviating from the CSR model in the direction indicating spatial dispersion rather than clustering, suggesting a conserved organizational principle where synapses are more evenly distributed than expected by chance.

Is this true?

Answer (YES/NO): NO